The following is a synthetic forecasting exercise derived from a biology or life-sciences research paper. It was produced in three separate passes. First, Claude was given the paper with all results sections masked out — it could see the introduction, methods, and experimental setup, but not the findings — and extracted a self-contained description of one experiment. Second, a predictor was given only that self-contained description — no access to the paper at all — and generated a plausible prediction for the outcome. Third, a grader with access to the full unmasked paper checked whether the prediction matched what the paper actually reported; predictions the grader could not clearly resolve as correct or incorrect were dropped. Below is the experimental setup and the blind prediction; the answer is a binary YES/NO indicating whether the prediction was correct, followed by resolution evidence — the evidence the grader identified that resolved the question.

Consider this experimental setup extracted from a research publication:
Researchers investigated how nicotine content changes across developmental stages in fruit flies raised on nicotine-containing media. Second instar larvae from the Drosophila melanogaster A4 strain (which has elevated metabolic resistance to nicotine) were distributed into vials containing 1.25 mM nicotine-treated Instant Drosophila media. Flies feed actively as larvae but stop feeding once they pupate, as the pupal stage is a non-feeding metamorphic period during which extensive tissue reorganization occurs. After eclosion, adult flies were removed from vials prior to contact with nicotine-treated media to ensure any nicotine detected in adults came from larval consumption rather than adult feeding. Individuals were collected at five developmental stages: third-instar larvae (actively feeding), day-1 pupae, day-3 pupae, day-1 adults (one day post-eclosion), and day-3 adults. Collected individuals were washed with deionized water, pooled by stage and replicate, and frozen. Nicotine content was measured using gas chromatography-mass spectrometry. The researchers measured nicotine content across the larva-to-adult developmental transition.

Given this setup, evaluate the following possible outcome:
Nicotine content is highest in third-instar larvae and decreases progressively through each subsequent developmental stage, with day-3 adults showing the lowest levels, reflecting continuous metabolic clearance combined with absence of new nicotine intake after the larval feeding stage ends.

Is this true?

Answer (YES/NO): NO